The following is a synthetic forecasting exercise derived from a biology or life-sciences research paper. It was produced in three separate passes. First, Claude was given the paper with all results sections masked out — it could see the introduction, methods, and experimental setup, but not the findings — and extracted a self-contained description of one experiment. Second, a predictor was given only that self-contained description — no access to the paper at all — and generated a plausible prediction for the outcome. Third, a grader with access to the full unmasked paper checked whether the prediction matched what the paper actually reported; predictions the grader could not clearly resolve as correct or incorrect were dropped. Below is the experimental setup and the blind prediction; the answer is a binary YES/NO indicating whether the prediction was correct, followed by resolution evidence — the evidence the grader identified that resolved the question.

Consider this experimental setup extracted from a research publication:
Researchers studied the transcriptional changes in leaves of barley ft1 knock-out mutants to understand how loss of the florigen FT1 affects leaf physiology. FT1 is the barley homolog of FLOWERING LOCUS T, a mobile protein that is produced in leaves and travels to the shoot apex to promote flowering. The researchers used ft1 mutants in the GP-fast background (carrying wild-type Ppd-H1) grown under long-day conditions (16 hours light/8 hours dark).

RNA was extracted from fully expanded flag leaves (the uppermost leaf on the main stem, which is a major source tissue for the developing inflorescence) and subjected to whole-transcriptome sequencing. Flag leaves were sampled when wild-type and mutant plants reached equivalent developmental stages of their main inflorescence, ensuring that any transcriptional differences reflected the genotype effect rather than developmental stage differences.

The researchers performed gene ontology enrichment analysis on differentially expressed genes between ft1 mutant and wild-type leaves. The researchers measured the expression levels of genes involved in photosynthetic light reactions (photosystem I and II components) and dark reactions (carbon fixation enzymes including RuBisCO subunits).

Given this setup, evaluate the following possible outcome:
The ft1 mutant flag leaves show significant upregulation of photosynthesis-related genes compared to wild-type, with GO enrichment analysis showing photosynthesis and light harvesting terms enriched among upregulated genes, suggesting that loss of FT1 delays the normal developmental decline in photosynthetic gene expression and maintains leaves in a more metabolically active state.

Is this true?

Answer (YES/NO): NO